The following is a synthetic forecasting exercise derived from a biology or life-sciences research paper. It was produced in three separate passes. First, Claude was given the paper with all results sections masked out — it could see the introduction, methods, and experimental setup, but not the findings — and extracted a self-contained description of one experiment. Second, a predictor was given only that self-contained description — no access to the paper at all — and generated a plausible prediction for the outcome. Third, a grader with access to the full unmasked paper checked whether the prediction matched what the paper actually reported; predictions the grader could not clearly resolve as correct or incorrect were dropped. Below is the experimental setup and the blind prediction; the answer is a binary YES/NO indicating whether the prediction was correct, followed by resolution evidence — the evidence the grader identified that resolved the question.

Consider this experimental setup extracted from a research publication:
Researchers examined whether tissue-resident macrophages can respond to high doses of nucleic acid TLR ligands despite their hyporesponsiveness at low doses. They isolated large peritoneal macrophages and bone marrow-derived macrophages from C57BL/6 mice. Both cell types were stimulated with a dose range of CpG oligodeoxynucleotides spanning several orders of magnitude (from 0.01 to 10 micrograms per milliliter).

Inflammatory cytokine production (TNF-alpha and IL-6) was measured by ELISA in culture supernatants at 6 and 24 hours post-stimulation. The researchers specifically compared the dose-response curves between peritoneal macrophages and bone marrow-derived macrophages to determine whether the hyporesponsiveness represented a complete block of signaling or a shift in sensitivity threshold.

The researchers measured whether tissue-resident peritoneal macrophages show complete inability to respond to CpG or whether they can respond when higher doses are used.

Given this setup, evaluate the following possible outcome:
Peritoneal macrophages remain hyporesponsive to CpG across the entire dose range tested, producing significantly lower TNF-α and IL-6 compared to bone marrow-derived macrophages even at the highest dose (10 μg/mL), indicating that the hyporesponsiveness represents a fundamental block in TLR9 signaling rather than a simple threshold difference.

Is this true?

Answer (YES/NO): YES